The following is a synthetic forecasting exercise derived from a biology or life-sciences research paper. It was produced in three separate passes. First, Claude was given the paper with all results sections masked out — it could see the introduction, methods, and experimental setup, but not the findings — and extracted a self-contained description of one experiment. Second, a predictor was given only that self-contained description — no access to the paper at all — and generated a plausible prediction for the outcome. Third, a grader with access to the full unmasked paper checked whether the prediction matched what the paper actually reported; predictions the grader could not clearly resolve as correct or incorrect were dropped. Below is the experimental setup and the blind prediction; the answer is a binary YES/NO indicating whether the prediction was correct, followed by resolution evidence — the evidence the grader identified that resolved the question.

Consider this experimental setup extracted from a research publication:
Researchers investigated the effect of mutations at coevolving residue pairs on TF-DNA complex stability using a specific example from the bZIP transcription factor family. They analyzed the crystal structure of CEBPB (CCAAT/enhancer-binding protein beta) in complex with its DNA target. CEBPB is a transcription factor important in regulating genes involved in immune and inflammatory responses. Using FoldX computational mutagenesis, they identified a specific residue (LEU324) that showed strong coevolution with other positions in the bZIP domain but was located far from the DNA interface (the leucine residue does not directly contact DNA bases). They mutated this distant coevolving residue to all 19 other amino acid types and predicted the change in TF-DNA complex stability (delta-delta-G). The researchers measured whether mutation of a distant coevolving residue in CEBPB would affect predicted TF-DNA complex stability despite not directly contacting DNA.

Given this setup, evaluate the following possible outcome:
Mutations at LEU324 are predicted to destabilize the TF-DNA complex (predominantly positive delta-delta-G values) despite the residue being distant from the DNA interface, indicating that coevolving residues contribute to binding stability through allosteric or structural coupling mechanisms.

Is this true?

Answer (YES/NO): YES